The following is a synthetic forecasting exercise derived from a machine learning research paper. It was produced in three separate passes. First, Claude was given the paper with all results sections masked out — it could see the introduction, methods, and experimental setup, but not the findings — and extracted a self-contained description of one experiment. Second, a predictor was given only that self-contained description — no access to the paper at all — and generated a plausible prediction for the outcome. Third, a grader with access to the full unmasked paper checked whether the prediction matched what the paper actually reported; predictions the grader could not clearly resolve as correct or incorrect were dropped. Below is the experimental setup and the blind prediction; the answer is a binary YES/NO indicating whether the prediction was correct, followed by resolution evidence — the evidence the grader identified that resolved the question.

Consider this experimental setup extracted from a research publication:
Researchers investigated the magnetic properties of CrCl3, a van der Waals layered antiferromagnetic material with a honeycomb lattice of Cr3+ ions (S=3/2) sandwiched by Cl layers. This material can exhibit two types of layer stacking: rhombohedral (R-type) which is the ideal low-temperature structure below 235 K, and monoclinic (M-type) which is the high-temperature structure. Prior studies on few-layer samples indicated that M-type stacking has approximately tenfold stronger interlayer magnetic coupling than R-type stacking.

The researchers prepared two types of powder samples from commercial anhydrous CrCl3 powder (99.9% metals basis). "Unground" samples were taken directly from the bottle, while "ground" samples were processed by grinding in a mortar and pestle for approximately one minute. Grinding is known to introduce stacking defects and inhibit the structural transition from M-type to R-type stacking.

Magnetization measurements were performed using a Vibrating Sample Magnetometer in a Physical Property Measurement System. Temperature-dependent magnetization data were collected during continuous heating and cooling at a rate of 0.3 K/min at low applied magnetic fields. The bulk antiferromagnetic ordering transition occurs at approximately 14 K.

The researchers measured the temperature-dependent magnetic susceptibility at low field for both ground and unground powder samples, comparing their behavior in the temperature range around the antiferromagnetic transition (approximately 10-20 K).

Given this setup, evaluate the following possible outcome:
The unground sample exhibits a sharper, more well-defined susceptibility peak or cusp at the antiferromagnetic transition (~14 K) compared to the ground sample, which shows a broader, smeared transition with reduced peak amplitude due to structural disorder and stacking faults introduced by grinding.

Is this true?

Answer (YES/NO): NO